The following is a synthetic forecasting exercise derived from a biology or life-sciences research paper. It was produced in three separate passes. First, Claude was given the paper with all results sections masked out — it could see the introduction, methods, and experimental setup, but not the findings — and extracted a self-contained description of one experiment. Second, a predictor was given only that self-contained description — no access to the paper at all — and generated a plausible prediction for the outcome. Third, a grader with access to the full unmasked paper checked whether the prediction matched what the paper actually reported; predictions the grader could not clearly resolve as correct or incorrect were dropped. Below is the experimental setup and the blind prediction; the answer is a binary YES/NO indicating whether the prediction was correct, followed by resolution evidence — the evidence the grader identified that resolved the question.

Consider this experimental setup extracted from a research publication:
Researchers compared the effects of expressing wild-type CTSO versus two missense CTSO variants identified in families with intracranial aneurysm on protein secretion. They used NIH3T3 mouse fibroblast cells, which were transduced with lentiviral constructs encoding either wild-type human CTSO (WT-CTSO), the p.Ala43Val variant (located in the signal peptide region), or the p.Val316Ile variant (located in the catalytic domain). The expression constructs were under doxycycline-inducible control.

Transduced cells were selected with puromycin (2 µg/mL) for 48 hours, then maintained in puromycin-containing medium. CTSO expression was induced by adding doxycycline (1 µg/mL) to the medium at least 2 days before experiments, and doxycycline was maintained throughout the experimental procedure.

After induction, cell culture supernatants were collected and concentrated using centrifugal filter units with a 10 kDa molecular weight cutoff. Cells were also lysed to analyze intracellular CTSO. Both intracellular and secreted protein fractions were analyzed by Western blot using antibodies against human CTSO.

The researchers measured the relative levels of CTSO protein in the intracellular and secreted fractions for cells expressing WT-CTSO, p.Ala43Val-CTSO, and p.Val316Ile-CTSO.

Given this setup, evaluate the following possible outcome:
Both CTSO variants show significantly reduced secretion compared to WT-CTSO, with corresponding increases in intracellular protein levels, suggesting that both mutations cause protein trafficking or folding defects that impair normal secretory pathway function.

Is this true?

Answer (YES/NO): NO